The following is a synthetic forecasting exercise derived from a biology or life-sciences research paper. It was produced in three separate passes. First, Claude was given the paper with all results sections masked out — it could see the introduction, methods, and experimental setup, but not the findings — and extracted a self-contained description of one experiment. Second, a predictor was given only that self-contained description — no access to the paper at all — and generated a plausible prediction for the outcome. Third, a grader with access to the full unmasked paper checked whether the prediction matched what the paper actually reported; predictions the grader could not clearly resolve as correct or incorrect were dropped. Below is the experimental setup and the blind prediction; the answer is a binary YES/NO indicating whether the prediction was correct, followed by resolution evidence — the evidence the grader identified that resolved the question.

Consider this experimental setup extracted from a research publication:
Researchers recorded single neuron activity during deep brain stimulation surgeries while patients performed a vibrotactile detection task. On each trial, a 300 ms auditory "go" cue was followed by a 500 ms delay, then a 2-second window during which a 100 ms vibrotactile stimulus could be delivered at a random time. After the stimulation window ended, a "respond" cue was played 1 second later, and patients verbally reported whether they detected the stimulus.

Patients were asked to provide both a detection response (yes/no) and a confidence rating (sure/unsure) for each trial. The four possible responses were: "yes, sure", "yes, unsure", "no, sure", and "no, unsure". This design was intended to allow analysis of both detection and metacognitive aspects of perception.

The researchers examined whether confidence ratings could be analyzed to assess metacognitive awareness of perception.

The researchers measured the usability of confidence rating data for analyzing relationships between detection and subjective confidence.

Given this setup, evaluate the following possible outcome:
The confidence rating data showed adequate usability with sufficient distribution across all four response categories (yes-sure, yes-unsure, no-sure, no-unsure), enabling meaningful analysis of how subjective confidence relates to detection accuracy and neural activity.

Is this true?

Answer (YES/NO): NO